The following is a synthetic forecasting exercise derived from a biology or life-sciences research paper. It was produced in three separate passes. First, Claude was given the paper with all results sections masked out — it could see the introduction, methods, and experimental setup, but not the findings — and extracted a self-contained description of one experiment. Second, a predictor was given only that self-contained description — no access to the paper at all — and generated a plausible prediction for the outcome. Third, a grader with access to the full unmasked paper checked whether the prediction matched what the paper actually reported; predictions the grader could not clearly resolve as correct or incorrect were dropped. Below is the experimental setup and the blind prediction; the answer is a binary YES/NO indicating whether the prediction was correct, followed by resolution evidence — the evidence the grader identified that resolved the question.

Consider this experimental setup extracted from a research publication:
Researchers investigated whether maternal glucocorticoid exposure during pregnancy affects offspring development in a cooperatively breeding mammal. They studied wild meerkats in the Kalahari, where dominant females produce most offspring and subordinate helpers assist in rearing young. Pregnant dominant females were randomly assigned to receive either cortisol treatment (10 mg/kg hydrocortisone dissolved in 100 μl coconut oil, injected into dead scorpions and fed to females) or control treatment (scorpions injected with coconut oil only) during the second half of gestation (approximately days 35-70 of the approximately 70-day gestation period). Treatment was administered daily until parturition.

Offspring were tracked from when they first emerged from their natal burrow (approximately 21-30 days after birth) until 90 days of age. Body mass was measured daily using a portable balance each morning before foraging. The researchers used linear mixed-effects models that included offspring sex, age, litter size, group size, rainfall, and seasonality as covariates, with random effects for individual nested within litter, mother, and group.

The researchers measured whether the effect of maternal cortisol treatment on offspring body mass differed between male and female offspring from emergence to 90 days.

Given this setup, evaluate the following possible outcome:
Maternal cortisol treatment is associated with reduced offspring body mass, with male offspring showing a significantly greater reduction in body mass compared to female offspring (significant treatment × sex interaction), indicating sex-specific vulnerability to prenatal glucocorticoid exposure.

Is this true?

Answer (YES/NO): NO